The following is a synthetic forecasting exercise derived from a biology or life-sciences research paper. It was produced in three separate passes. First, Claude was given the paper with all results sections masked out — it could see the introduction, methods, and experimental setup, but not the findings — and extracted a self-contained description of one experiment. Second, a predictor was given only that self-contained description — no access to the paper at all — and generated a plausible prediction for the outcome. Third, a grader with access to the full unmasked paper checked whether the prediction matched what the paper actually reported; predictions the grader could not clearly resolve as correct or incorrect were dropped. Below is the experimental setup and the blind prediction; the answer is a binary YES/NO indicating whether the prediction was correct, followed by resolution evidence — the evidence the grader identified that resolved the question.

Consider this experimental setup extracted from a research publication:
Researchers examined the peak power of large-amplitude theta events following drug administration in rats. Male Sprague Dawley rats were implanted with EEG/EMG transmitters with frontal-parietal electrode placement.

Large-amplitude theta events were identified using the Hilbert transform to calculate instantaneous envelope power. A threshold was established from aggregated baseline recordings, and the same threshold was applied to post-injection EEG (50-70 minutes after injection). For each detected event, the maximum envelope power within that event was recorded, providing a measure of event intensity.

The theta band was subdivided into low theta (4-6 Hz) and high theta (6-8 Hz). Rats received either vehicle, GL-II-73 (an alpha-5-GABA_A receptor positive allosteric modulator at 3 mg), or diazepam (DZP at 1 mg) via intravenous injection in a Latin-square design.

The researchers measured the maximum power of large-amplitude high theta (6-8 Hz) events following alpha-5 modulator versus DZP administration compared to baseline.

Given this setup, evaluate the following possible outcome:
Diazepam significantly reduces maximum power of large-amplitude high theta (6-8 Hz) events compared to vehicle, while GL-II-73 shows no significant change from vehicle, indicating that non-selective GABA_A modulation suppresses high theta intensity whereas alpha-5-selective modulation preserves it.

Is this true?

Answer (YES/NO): NO